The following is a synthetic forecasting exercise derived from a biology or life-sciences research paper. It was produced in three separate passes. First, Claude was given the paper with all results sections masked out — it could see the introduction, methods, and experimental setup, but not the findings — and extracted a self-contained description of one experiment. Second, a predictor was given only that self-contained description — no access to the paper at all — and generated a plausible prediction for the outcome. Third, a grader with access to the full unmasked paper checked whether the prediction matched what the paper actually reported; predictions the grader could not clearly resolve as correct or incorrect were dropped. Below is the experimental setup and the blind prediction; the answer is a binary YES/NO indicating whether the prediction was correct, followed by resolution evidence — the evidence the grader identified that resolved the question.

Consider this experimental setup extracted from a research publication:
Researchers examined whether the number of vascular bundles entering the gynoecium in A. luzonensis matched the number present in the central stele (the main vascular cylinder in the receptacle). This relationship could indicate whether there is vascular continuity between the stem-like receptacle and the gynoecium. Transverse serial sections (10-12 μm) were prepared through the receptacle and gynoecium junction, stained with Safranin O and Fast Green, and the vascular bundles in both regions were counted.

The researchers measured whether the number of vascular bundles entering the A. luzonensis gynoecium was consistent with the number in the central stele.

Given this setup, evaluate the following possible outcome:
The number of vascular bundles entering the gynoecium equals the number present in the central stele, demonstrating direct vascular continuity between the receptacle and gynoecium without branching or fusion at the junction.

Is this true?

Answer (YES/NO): YES